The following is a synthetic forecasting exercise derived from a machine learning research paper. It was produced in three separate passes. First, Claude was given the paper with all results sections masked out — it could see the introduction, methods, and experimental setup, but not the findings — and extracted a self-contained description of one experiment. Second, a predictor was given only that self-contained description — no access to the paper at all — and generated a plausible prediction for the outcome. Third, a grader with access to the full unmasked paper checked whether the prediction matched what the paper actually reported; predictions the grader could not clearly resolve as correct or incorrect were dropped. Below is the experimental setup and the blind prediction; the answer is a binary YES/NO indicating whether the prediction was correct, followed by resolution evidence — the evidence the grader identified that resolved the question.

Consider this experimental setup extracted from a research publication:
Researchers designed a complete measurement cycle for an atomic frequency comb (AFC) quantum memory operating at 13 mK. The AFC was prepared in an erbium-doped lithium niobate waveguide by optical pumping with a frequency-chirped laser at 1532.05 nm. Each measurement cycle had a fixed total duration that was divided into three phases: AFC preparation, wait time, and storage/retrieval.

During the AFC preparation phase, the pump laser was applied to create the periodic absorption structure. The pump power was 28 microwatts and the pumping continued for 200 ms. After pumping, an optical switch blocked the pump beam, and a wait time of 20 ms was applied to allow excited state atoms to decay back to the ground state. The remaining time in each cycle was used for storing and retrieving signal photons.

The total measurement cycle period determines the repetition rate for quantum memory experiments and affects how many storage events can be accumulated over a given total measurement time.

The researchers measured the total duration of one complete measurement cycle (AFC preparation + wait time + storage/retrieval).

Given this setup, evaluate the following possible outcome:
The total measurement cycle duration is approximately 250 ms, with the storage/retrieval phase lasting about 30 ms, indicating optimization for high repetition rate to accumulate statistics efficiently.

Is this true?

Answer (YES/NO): NO